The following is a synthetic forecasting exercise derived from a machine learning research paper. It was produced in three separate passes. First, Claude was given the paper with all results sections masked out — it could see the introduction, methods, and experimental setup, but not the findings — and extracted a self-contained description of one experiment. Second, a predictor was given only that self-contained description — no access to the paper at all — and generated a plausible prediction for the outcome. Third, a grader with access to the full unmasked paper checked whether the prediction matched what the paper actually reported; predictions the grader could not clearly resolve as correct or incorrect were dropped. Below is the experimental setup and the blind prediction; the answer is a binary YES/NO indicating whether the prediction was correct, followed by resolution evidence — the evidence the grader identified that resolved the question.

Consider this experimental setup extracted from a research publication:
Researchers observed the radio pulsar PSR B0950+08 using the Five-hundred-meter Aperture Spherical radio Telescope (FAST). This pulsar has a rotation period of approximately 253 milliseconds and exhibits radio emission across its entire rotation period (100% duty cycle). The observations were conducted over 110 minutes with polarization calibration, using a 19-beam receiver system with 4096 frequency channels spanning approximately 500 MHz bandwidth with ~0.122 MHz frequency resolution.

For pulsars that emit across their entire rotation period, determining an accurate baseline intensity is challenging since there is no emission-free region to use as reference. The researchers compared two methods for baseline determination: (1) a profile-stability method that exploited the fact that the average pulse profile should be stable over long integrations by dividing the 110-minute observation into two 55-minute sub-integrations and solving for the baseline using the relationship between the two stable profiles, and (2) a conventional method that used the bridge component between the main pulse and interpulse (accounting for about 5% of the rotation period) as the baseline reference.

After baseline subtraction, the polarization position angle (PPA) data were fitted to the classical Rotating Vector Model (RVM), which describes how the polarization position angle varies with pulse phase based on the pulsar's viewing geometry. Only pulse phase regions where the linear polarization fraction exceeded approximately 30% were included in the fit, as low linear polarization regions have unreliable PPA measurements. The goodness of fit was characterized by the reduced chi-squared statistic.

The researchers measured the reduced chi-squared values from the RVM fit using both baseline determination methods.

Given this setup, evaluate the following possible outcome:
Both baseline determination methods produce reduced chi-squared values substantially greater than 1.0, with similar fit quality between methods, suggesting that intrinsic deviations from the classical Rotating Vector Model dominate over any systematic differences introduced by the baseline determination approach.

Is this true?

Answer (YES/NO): NO